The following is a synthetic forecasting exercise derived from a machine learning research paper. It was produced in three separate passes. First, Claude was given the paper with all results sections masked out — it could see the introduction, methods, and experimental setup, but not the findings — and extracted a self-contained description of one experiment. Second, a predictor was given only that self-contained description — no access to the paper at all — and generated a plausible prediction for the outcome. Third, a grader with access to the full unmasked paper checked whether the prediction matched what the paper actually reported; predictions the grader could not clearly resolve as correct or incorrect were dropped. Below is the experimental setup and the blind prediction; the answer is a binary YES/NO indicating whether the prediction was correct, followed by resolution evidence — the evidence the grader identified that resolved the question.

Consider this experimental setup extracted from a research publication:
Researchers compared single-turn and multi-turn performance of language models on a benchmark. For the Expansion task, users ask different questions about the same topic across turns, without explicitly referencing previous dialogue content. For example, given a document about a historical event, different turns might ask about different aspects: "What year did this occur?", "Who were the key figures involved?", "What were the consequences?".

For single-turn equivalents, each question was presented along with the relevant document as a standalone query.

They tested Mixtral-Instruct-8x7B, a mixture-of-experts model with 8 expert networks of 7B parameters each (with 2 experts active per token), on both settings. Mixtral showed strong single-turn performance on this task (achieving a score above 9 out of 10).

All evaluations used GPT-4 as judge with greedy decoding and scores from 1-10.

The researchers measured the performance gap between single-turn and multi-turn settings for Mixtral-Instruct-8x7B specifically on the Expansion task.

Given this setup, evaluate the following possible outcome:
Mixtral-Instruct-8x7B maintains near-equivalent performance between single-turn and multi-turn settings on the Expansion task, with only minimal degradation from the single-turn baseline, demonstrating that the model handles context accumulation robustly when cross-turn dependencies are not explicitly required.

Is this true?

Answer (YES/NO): NO